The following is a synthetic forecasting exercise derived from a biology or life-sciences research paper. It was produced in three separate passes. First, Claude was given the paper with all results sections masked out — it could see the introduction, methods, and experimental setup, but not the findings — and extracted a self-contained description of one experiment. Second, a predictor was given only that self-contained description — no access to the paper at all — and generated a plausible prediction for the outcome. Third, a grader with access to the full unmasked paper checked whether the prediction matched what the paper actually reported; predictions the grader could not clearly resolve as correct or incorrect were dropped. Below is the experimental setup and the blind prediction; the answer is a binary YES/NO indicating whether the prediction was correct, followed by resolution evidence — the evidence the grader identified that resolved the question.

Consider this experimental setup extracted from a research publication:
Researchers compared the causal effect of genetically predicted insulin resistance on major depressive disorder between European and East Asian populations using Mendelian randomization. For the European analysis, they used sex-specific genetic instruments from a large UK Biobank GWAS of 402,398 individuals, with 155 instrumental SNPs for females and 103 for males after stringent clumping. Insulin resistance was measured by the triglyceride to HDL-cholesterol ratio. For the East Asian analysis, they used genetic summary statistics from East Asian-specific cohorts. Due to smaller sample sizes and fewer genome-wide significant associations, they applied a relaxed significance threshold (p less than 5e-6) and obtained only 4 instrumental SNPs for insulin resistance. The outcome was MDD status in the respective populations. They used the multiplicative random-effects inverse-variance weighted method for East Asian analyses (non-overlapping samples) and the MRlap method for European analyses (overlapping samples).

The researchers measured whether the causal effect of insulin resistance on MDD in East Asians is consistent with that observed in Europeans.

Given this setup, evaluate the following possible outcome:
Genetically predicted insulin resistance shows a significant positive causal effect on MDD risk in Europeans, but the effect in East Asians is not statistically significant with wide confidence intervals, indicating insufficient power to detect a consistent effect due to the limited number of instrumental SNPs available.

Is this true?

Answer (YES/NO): NO